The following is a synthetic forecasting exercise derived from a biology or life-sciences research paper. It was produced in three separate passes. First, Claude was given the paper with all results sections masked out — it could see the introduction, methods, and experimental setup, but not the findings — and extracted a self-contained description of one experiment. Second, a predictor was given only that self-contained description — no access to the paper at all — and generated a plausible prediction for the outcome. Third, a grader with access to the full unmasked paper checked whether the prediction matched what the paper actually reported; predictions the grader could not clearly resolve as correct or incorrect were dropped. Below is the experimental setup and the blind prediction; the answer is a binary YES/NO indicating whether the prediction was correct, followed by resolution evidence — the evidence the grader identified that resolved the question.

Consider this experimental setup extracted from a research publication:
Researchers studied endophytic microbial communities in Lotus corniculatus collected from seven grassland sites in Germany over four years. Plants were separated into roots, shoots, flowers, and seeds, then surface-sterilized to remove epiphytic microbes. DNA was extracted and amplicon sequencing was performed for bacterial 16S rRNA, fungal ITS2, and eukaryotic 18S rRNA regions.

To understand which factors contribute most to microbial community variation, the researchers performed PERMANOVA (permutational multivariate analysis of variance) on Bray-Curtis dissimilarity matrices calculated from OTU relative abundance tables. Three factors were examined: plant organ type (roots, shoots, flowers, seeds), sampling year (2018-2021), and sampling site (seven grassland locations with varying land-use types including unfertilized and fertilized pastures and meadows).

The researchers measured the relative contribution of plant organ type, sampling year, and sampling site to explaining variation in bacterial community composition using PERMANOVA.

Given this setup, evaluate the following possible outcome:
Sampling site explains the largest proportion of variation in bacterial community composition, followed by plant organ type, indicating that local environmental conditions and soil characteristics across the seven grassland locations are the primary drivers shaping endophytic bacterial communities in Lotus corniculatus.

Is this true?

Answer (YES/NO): NO